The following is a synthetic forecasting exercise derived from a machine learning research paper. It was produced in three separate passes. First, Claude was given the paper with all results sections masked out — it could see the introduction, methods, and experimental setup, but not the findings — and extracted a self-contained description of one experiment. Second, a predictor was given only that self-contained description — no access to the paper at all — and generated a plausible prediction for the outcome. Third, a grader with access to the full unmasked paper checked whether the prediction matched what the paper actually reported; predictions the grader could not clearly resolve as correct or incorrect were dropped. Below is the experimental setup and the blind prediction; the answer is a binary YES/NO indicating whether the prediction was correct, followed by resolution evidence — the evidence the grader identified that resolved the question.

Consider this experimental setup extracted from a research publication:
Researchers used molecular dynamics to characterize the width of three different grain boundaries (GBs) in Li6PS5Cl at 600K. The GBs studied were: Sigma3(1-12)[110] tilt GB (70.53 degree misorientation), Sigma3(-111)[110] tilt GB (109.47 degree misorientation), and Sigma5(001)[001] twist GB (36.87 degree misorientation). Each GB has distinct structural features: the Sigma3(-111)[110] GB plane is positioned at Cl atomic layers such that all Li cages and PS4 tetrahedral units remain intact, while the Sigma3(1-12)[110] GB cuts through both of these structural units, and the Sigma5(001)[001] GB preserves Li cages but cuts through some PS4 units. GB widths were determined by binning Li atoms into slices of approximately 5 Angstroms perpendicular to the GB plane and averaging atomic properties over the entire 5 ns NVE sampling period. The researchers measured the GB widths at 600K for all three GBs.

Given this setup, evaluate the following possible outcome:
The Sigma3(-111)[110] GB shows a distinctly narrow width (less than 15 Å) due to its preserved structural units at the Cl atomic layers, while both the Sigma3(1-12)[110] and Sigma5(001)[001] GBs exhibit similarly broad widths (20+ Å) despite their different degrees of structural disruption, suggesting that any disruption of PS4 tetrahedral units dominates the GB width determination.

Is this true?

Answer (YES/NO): NO